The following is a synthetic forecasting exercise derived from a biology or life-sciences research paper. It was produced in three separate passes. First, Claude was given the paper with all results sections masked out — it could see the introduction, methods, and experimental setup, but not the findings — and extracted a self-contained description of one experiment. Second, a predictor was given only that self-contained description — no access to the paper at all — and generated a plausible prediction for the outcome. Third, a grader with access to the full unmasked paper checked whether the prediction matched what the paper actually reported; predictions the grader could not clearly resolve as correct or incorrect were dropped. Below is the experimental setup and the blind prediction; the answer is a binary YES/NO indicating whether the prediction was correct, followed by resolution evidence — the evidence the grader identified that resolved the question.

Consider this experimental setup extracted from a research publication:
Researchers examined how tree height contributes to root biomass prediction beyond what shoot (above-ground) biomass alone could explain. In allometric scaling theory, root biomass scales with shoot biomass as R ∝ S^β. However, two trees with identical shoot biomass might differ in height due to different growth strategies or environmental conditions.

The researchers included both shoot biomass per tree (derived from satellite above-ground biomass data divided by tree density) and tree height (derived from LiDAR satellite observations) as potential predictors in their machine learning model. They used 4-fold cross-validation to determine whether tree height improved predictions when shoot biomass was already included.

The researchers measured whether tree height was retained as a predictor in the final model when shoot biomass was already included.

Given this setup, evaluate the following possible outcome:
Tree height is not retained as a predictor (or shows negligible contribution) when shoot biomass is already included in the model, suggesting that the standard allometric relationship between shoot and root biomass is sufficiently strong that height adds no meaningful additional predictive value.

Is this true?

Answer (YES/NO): NO